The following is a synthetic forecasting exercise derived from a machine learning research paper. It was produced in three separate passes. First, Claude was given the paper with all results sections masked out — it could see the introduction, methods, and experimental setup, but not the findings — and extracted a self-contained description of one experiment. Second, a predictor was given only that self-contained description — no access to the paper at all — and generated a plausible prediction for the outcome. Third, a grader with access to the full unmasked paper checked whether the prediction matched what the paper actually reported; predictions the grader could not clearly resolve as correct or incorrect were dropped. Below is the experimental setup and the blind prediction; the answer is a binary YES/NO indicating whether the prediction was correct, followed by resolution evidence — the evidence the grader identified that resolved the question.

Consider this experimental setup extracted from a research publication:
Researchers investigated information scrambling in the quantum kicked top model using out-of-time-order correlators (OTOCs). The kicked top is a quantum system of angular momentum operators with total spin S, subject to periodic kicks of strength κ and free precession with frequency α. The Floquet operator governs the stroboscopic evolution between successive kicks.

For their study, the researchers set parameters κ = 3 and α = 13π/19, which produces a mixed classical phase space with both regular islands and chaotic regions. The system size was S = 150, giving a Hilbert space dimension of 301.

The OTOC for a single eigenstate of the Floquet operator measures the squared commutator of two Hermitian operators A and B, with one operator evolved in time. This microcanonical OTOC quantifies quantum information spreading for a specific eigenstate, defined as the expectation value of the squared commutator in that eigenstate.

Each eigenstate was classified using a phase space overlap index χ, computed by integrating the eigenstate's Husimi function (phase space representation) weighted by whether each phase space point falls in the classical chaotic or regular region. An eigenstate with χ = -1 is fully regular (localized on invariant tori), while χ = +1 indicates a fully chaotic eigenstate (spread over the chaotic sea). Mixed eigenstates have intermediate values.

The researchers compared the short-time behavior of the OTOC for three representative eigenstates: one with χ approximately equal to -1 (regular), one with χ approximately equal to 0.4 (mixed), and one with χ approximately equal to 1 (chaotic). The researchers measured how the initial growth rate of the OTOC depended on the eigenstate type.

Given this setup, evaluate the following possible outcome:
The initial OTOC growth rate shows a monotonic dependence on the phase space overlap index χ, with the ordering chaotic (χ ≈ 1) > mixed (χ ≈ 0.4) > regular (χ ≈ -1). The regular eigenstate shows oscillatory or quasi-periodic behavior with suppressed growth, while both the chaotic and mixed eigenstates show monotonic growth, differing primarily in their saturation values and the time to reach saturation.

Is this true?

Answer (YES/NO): NO